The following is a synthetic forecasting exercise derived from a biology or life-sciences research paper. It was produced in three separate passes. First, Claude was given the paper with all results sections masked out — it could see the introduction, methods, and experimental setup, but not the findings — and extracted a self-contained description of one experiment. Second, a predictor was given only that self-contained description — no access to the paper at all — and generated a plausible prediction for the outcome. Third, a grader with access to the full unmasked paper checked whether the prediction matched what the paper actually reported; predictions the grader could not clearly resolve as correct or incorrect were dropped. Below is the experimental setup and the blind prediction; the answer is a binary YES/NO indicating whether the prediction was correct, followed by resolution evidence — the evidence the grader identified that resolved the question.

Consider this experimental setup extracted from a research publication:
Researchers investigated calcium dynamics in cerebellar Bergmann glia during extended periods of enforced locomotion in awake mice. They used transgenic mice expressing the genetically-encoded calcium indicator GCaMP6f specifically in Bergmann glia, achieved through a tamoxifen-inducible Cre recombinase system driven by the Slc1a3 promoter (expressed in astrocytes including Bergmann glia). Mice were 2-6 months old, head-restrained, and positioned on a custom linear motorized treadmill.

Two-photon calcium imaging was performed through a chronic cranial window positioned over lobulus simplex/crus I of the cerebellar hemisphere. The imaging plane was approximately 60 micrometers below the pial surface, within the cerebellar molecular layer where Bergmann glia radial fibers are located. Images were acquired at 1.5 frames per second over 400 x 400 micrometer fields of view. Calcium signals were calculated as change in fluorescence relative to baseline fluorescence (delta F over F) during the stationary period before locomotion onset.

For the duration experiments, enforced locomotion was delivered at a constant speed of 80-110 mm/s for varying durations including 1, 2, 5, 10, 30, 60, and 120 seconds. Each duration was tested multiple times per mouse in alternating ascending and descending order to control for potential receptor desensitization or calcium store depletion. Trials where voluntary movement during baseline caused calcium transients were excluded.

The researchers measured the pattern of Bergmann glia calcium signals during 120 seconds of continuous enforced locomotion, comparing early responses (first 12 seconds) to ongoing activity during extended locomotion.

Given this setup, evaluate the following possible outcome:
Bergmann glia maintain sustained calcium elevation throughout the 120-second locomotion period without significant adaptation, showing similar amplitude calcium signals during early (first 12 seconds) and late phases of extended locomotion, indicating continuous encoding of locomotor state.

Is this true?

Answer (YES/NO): NO